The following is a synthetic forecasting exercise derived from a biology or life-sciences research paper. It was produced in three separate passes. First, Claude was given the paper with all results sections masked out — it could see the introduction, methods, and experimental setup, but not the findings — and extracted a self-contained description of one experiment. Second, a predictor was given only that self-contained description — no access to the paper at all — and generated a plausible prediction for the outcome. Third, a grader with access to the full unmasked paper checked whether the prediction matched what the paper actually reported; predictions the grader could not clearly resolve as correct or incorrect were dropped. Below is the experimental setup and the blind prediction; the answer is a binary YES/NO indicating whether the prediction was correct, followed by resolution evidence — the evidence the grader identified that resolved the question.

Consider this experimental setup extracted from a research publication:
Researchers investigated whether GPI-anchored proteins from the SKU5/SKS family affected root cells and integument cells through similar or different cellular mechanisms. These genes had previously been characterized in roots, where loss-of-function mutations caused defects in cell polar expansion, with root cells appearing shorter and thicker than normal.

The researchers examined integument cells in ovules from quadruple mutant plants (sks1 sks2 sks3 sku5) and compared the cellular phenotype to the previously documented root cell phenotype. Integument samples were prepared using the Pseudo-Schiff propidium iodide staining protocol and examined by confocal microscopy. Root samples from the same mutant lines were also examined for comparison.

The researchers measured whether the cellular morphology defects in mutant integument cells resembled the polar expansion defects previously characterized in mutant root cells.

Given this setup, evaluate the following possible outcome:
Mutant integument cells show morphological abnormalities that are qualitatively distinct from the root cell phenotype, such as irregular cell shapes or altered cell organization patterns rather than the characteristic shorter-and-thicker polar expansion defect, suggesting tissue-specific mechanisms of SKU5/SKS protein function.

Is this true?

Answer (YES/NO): NO